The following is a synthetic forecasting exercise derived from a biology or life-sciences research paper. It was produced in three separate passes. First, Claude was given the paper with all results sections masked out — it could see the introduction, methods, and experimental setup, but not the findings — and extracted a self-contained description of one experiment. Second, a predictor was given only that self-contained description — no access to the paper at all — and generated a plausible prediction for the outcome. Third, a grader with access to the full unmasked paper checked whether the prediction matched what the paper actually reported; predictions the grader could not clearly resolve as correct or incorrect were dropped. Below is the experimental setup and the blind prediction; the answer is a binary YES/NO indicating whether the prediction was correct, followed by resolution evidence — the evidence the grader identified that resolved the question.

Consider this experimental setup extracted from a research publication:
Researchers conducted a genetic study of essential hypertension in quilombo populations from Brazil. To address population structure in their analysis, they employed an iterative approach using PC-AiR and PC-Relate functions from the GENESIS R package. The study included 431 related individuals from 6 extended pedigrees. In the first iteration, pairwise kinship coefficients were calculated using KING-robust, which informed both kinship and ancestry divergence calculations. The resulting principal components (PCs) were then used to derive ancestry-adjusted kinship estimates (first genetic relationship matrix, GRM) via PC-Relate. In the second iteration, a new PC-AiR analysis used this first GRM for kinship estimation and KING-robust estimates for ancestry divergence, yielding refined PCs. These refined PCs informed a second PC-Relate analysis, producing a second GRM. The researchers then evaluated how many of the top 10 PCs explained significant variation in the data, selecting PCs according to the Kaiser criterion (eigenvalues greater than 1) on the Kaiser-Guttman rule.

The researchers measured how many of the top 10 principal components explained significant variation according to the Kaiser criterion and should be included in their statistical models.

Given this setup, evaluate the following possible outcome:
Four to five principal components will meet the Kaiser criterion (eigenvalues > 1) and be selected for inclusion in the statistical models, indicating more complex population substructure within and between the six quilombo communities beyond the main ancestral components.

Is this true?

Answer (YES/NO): NO